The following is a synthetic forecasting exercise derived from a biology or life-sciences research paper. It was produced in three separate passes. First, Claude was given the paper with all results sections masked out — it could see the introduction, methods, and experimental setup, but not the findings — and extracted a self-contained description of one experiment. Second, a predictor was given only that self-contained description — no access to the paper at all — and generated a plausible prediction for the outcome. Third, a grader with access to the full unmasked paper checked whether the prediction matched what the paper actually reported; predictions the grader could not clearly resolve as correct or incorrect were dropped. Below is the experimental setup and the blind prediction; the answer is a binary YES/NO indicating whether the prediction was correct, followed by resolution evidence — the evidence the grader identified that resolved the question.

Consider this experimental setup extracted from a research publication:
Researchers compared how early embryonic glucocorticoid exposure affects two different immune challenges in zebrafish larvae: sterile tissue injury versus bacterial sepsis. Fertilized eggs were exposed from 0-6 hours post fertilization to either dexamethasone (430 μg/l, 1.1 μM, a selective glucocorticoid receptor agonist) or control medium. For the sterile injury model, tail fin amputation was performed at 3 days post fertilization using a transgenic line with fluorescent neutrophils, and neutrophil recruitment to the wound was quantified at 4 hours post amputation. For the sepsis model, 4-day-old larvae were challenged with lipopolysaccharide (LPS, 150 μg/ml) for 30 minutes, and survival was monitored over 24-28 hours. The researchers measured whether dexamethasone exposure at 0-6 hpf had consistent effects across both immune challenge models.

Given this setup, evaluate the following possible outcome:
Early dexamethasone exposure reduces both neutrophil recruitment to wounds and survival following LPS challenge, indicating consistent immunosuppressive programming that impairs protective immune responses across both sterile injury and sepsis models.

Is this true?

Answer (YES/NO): NO